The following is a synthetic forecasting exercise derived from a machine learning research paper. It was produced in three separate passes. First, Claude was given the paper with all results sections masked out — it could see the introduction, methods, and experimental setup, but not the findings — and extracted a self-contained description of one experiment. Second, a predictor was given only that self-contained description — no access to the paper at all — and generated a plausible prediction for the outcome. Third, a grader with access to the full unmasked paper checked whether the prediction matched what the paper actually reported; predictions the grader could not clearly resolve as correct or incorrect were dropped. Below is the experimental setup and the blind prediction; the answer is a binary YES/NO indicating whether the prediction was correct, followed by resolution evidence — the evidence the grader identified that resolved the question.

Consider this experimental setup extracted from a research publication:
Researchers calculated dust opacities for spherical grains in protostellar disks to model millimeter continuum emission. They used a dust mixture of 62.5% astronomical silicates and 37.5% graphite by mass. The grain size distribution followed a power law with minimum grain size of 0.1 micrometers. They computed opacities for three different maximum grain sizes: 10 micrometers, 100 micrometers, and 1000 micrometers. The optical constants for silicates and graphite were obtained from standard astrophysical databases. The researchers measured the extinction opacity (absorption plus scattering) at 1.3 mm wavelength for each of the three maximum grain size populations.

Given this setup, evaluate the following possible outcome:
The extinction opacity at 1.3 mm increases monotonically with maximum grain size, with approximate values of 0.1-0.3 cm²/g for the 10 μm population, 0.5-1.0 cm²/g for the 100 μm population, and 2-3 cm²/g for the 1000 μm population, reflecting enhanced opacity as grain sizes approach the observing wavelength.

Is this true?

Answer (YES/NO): NO